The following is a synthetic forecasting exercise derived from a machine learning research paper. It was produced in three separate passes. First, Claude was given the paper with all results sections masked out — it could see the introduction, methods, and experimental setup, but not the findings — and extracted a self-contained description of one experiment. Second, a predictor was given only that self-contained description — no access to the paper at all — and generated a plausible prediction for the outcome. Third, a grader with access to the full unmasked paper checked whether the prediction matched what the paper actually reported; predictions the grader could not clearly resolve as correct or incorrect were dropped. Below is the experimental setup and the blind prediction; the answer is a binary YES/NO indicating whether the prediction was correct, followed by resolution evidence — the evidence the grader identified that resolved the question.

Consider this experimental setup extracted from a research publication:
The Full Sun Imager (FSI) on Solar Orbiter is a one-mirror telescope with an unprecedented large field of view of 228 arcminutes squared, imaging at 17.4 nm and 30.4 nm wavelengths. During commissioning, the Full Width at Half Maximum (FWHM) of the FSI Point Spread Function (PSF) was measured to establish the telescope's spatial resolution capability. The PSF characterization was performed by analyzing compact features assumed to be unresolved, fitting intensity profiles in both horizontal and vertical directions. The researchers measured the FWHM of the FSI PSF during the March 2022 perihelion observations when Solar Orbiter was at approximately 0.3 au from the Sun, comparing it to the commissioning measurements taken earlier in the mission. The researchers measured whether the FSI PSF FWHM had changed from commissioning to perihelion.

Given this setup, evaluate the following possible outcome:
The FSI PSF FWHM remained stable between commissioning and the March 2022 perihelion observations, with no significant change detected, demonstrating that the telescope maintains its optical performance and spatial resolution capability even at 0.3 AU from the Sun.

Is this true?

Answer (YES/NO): YES